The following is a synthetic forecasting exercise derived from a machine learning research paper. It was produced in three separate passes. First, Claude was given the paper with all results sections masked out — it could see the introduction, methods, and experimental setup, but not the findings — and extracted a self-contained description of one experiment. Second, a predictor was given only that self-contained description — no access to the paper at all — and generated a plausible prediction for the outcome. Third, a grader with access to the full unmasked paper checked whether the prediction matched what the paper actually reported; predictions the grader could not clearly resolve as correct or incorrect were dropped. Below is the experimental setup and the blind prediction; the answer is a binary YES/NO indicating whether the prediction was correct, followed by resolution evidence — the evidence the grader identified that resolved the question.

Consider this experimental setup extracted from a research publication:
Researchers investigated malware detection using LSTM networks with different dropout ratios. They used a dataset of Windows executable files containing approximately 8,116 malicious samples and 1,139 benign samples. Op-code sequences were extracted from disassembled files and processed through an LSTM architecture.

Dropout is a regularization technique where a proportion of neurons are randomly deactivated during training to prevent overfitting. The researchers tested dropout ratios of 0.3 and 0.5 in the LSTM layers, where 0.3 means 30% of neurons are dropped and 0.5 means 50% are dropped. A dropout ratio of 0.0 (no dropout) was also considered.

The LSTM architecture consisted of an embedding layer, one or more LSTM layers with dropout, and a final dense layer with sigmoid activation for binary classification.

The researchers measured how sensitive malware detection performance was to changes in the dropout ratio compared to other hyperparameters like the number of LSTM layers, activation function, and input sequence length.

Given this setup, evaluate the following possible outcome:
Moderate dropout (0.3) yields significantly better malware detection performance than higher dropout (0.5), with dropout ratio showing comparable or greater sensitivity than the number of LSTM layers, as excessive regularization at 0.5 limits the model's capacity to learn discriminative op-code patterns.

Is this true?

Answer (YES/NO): NO